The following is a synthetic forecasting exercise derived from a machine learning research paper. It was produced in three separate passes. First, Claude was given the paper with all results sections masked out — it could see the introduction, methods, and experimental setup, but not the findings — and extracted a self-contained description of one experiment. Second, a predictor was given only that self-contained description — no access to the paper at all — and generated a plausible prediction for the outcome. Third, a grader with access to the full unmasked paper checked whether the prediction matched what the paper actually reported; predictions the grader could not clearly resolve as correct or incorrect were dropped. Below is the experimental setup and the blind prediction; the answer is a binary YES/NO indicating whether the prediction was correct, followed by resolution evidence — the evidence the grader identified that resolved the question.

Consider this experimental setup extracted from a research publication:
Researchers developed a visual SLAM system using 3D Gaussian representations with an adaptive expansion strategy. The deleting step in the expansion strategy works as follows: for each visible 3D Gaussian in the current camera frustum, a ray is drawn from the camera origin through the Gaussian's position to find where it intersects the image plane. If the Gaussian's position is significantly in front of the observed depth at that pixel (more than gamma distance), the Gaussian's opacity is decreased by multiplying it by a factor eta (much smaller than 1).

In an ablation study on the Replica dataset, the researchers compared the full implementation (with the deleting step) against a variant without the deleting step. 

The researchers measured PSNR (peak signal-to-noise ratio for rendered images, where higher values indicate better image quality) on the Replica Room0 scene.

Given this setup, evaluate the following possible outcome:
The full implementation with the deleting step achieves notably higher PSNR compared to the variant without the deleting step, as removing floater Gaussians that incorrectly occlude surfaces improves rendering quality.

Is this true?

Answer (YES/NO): NO